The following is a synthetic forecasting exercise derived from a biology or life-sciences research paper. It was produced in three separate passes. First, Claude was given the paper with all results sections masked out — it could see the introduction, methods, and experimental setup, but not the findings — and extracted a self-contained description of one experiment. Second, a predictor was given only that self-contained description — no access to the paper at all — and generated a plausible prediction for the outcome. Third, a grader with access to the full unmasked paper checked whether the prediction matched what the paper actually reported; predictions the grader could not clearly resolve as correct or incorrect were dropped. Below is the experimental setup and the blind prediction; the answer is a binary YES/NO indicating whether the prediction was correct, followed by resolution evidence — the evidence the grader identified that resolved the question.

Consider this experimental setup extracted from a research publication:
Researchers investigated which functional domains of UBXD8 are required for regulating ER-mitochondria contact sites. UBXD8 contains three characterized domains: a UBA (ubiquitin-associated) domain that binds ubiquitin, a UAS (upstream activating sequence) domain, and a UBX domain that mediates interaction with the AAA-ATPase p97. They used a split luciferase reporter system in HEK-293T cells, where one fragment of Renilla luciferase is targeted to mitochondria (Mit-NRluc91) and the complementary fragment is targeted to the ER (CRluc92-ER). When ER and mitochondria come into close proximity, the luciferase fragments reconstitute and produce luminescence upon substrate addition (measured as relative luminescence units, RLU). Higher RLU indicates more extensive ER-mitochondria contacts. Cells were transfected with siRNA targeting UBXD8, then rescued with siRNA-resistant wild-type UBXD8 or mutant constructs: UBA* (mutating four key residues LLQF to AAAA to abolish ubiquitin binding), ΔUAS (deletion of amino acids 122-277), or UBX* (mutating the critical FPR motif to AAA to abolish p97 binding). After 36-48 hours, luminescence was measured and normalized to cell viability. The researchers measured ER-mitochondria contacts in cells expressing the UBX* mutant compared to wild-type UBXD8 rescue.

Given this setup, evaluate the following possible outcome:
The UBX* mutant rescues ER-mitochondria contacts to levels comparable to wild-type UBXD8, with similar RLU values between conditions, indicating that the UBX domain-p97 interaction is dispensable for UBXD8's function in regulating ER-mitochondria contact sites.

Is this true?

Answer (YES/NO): NO